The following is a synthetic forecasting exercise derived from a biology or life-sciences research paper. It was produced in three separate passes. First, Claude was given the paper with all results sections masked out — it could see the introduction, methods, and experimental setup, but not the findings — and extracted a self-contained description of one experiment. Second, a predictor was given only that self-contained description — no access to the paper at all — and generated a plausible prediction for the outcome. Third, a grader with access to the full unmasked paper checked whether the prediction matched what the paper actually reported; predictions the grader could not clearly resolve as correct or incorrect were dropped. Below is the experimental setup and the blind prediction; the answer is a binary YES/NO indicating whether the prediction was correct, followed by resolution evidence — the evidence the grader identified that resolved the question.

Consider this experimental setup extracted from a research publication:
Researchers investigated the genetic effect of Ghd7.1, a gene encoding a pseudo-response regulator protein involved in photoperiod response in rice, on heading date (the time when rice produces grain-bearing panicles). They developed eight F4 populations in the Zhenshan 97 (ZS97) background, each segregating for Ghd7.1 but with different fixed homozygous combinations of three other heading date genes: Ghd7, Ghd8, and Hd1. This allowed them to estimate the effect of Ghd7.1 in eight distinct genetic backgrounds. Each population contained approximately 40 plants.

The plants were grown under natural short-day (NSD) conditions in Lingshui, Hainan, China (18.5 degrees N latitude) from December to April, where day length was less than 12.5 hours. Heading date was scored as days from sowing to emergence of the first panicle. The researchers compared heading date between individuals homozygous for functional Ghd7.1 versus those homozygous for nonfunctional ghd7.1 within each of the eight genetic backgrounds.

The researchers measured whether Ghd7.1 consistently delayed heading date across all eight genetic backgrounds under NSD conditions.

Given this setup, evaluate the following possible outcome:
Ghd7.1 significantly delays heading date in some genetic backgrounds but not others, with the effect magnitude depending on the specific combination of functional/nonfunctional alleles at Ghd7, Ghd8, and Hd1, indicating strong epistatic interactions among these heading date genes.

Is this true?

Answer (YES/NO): NO